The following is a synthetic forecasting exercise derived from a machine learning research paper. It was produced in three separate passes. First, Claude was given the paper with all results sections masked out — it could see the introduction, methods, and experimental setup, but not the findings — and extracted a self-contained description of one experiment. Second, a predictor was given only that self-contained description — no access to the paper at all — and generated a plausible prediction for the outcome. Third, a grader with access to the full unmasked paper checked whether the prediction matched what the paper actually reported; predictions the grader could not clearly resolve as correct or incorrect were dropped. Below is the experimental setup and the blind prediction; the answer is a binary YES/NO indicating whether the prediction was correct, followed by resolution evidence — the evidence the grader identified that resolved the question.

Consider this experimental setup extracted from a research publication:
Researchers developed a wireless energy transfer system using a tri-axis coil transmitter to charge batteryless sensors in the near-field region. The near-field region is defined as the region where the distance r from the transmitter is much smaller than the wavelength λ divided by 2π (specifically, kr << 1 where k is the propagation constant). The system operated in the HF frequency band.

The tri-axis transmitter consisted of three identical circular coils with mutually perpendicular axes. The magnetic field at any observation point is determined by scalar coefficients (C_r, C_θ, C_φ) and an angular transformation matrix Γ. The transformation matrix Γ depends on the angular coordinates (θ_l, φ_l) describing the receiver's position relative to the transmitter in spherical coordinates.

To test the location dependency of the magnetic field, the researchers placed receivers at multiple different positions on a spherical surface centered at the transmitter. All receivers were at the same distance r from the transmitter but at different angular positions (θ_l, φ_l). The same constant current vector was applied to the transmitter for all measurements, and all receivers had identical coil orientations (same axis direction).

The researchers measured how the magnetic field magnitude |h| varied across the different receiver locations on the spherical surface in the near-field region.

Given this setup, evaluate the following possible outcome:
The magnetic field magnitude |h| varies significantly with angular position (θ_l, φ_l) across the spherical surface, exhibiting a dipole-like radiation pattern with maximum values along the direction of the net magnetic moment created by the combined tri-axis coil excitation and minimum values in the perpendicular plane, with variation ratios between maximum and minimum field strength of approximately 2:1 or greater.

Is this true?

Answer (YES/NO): NO